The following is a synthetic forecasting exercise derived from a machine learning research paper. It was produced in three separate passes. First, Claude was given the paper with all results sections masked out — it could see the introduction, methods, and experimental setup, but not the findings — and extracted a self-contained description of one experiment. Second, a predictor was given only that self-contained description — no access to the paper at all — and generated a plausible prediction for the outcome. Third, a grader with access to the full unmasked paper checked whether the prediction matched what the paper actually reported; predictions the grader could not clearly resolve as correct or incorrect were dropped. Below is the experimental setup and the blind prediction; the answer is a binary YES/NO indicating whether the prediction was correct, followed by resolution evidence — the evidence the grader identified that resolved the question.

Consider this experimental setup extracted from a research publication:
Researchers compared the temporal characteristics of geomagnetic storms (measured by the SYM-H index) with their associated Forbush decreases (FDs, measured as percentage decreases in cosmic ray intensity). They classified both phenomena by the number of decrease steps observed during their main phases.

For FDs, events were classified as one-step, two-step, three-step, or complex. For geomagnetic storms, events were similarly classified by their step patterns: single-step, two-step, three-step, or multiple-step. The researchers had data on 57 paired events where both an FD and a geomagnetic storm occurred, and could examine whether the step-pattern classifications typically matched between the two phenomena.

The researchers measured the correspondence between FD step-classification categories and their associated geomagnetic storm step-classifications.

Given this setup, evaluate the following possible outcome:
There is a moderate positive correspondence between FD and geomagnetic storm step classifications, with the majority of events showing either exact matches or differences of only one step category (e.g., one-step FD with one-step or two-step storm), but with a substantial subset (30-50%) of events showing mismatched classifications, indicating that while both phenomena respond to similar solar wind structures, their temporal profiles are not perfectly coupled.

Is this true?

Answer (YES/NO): NO